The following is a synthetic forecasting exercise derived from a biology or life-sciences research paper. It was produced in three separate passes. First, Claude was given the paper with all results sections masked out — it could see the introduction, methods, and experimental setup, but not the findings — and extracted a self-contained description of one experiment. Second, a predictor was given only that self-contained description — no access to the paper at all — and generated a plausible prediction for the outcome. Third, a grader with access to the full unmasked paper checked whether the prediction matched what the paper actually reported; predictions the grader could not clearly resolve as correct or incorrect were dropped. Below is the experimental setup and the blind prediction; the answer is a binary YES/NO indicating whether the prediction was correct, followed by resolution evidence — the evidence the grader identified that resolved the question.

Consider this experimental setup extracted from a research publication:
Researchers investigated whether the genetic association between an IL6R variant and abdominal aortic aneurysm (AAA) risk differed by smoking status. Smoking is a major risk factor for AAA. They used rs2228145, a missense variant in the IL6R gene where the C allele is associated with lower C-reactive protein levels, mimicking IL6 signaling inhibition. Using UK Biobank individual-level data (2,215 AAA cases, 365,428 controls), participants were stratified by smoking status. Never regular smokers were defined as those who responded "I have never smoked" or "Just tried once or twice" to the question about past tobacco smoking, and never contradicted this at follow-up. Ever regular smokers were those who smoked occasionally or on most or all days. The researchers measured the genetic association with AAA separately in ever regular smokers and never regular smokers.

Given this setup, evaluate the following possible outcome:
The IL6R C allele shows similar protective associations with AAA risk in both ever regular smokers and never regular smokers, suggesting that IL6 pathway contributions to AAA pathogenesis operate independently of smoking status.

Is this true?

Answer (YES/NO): YES